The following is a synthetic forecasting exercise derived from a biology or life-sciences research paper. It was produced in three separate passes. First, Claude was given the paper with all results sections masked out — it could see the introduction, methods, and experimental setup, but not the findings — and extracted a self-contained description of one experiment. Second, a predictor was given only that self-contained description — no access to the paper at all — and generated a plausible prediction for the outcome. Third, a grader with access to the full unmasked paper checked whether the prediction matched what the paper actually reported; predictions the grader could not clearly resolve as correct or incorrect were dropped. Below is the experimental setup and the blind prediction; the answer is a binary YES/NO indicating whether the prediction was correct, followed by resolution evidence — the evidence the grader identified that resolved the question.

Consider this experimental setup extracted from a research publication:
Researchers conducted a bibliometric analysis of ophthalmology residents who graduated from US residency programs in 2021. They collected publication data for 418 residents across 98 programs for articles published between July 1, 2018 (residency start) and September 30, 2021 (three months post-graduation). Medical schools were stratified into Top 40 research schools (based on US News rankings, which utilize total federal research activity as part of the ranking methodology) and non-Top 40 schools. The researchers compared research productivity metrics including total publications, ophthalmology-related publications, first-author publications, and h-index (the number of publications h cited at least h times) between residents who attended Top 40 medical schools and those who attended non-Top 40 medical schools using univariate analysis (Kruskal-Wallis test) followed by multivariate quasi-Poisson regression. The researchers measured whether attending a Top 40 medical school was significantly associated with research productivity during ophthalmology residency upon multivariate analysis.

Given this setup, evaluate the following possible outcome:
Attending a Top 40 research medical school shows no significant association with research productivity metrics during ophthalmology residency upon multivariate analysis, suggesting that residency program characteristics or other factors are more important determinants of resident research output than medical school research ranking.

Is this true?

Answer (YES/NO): NO